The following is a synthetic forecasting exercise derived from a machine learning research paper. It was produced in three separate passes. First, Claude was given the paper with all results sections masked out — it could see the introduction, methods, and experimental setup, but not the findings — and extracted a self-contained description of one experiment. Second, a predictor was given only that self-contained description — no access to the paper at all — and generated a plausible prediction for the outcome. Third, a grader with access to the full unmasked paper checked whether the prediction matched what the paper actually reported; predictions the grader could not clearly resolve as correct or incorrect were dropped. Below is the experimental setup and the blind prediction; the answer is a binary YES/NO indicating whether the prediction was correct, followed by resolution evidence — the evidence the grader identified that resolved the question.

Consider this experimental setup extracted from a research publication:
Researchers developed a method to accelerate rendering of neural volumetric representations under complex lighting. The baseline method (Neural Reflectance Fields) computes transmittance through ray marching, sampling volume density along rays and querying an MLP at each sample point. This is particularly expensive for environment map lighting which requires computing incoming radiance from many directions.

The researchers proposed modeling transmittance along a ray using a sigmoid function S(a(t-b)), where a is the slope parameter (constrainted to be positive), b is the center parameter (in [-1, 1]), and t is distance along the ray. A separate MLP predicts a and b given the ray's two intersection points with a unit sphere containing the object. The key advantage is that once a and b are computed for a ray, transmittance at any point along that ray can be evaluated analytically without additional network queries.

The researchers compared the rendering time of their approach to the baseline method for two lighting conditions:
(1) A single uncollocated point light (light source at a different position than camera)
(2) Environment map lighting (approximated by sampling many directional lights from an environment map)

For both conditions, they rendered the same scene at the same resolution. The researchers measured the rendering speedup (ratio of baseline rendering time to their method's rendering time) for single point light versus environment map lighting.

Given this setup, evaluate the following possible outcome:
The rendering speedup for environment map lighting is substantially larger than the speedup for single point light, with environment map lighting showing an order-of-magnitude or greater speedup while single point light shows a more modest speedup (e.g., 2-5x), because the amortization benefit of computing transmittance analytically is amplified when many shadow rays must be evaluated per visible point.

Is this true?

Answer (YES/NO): YES